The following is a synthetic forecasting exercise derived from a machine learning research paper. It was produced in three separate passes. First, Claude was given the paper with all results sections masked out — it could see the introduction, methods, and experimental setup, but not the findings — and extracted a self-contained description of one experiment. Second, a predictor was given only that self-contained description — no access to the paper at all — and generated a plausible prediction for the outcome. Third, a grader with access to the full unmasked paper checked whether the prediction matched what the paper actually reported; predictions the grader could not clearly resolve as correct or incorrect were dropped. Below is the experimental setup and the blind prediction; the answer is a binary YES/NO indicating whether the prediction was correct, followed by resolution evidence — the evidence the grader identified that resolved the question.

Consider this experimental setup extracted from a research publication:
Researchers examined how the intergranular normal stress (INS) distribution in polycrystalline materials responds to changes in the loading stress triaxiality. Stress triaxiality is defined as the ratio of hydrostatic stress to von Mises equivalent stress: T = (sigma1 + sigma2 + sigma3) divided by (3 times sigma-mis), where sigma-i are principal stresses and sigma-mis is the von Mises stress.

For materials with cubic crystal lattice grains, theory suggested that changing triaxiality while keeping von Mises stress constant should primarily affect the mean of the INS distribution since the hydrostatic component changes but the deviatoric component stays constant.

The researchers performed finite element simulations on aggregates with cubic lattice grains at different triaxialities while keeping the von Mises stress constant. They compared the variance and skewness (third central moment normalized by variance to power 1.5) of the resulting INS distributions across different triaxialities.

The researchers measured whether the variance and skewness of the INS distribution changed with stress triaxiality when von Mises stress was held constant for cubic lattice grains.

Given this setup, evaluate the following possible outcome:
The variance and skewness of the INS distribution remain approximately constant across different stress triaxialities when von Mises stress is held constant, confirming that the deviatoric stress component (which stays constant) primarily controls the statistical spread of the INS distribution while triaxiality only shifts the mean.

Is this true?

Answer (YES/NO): YES